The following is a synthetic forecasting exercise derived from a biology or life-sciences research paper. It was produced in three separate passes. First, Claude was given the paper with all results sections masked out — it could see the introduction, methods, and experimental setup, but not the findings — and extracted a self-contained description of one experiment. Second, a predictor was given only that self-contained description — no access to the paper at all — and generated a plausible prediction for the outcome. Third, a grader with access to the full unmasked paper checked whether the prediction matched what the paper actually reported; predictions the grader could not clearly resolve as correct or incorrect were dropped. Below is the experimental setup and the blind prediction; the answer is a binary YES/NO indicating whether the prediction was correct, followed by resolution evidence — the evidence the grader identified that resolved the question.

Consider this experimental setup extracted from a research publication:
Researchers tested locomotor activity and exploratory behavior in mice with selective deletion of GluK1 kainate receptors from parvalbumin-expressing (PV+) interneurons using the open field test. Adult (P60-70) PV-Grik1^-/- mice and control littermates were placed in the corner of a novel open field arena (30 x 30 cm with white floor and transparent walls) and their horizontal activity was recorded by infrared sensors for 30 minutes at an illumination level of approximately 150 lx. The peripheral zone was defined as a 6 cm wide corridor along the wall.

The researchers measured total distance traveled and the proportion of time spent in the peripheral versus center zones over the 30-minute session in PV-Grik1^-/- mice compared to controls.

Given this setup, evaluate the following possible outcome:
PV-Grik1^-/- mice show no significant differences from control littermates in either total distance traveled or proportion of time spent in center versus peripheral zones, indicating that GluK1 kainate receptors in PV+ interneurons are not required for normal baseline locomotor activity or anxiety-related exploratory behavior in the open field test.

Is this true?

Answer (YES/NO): NO